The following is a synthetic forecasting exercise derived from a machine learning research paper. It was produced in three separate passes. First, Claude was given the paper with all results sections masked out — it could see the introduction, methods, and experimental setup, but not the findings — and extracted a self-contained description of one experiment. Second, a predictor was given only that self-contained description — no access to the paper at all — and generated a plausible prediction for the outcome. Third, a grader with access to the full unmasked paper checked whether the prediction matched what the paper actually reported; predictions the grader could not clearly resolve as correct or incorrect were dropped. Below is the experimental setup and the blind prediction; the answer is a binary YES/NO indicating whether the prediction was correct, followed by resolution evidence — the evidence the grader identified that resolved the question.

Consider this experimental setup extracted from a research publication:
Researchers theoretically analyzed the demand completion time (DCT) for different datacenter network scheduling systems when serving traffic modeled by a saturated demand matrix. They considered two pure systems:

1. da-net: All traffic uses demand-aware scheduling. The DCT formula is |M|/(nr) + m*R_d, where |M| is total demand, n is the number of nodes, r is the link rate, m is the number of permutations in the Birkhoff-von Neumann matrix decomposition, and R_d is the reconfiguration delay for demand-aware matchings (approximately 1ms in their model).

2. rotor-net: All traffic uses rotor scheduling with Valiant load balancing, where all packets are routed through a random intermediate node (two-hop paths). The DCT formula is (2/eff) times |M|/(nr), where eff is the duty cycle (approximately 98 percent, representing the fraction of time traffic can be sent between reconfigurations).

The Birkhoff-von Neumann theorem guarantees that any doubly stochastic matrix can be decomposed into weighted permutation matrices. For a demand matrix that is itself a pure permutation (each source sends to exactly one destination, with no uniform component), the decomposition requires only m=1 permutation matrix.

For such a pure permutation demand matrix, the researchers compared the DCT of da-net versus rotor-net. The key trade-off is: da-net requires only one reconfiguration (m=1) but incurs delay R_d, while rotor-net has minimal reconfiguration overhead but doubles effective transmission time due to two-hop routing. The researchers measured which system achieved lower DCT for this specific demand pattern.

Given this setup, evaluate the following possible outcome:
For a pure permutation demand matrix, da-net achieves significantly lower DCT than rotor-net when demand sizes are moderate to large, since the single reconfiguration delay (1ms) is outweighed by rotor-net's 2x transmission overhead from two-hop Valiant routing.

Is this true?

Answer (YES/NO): YES